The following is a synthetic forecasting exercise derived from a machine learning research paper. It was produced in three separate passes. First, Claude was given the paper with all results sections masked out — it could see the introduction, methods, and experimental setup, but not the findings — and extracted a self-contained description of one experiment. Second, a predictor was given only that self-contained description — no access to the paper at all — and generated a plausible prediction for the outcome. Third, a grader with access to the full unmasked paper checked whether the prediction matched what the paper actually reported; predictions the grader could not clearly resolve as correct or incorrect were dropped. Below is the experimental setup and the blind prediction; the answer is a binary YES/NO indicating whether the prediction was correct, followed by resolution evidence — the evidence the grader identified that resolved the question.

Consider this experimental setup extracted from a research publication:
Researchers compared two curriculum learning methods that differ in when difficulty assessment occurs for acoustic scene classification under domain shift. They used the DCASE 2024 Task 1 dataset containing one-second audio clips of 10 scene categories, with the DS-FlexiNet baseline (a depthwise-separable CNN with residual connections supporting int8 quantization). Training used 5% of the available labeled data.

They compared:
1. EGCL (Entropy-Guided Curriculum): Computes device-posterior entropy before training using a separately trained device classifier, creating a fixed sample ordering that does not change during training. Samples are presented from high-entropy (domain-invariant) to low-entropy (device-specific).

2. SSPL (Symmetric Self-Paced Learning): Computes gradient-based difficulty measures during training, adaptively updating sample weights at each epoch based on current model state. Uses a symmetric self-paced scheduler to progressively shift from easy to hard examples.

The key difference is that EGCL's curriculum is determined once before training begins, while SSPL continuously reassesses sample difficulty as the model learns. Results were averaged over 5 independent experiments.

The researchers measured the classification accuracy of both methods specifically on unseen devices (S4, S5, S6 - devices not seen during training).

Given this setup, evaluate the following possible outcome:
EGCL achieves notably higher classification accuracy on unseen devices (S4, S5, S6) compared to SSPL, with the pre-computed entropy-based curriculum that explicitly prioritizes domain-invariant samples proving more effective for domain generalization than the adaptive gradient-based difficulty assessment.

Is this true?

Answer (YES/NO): NO